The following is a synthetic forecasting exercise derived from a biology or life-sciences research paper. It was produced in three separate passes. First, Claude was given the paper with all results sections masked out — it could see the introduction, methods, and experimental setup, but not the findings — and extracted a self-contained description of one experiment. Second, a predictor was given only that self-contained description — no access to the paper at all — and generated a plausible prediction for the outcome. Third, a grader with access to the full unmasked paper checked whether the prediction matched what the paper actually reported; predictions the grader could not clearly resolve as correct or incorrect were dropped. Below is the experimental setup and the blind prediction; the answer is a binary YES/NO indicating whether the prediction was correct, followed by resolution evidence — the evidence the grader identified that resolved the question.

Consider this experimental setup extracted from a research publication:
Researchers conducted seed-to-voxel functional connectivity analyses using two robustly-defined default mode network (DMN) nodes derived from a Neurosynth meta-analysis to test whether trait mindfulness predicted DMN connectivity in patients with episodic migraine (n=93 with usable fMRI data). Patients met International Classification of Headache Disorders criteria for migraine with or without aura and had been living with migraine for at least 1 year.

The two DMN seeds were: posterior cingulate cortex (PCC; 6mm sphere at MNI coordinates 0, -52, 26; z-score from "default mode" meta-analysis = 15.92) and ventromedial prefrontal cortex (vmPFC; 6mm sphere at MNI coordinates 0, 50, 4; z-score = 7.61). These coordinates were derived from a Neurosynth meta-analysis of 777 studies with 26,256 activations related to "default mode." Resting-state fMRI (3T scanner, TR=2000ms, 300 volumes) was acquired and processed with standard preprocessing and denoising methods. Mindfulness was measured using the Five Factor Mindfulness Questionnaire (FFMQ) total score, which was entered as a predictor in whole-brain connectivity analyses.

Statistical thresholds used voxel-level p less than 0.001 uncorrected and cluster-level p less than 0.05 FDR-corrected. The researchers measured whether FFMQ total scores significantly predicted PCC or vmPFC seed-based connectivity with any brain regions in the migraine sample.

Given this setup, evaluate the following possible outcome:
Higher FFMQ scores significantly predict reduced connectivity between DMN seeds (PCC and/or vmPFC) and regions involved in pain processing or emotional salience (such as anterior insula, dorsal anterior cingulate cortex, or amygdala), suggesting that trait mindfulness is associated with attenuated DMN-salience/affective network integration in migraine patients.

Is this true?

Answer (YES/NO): NO